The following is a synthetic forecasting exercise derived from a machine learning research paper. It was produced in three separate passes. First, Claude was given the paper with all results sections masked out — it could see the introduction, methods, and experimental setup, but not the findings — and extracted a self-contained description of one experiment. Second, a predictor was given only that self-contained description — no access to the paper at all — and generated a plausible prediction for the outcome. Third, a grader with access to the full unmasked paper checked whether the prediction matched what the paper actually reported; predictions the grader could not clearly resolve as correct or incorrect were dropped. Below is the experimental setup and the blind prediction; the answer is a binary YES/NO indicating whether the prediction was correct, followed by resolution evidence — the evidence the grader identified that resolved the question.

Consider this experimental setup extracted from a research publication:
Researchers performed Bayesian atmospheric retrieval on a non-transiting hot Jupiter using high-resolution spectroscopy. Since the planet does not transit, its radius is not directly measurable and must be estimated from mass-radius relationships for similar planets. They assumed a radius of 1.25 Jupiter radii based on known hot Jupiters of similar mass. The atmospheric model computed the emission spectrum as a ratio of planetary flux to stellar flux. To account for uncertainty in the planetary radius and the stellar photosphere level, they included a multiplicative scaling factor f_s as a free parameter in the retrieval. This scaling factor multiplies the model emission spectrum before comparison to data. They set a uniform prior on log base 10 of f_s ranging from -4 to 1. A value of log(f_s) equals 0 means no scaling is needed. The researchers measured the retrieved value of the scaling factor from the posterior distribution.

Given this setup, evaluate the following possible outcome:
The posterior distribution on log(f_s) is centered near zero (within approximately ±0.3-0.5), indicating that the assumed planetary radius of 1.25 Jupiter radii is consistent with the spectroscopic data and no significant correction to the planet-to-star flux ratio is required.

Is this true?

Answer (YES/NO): NO